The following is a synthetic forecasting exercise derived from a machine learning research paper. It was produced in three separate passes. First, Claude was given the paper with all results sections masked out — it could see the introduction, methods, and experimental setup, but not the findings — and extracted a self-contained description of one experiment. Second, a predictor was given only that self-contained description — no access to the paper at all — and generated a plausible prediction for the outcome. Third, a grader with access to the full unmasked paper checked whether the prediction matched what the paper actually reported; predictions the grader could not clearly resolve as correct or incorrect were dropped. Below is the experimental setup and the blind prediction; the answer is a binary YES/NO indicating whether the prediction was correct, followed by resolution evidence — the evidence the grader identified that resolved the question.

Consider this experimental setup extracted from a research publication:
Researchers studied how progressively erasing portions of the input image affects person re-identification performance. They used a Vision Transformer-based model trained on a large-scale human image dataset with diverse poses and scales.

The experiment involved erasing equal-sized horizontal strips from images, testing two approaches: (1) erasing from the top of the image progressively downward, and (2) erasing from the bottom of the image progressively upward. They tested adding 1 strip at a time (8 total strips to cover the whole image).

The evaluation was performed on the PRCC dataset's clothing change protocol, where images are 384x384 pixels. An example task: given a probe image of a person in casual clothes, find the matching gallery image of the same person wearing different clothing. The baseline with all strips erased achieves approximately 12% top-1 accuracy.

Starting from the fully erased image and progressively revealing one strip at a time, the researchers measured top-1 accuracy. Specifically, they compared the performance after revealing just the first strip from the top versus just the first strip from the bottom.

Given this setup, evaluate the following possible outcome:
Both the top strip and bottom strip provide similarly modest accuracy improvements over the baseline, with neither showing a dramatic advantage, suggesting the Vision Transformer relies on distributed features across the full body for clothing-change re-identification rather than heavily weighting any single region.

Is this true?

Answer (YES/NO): NO